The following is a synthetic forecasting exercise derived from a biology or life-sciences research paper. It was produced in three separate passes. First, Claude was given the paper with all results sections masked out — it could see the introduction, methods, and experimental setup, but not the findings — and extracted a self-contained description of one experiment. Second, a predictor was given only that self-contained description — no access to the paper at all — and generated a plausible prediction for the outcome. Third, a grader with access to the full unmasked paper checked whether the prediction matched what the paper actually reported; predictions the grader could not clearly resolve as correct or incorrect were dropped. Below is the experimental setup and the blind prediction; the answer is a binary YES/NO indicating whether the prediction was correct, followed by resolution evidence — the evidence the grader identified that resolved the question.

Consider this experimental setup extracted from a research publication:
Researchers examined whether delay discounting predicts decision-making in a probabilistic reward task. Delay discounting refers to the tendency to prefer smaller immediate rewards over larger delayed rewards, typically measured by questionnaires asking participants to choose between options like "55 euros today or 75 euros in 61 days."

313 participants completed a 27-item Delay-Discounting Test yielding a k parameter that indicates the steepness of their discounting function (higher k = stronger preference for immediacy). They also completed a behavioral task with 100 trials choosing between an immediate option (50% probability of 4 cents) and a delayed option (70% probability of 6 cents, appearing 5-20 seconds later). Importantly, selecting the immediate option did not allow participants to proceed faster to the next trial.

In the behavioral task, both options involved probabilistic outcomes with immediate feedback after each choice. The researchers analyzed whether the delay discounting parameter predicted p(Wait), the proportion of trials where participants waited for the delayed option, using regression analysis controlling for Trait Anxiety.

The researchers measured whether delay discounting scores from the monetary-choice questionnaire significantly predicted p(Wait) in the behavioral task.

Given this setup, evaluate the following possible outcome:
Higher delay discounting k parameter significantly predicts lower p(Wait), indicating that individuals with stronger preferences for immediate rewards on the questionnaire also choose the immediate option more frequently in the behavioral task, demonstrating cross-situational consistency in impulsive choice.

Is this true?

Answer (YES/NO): YES